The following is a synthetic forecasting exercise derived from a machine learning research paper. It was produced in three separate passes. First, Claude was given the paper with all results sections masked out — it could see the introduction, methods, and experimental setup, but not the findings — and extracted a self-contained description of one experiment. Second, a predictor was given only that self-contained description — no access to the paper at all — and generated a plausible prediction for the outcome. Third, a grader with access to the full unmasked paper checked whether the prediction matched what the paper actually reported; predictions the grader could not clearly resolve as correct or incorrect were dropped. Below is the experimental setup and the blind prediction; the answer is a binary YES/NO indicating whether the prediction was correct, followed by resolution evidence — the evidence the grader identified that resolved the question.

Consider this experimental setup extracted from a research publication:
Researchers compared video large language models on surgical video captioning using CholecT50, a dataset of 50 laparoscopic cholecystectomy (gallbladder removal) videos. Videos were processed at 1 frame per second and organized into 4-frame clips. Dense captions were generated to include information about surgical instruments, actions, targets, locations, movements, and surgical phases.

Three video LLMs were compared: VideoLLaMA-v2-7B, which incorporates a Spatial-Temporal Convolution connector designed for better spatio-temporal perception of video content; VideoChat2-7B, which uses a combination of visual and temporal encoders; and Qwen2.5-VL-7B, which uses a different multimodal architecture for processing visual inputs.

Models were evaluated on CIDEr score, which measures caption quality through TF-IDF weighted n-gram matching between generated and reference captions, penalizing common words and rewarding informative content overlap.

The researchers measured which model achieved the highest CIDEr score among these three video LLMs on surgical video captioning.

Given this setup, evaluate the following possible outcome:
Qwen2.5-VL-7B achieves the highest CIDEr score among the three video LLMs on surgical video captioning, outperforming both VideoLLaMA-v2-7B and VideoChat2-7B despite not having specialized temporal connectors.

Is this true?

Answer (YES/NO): NO